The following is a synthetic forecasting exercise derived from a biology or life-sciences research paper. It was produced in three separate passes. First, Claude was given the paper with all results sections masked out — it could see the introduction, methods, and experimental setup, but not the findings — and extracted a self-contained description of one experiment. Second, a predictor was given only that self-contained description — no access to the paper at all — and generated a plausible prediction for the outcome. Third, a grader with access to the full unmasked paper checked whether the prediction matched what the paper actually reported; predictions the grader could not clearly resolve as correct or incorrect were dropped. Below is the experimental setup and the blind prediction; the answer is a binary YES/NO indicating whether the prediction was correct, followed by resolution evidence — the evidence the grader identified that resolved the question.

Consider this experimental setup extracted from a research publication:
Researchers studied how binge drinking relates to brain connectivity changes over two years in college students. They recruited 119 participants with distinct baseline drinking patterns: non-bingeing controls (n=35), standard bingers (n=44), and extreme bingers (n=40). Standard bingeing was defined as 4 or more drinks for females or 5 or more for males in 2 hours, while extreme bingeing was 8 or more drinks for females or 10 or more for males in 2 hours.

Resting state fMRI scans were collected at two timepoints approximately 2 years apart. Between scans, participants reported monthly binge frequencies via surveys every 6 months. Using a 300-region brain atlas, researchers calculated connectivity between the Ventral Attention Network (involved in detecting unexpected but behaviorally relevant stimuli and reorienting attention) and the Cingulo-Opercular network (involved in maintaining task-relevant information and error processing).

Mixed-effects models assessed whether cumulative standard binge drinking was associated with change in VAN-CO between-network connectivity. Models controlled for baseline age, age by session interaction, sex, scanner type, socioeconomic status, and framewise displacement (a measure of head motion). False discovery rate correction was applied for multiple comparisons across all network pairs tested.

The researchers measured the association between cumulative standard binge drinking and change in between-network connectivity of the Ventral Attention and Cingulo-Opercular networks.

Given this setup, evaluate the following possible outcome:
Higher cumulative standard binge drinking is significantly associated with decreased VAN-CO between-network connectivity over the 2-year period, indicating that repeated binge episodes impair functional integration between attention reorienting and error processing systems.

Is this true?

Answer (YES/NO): NO